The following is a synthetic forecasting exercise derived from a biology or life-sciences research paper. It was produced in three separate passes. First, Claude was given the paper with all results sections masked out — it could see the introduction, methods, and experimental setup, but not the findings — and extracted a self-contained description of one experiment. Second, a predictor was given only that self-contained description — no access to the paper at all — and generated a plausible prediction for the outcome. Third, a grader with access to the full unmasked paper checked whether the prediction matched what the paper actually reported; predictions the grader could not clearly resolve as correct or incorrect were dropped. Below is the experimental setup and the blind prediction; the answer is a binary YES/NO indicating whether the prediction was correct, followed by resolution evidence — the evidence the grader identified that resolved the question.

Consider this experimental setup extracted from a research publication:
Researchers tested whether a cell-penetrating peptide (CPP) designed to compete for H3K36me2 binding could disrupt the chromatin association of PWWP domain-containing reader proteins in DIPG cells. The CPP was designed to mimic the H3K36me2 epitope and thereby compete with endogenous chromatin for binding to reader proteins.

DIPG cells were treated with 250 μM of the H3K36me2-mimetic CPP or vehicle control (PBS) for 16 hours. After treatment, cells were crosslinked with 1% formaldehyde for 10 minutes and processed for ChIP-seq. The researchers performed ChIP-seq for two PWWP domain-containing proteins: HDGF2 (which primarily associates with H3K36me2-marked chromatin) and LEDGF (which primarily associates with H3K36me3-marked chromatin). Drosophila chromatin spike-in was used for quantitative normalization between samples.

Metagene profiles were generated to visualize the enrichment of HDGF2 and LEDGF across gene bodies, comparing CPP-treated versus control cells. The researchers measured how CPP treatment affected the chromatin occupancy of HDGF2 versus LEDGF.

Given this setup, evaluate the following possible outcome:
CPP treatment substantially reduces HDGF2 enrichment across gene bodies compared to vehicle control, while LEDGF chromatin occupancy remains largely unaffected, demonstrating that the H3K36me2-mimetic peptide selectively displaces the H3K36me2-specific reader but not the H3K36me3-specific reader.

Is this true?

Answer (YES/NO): NO